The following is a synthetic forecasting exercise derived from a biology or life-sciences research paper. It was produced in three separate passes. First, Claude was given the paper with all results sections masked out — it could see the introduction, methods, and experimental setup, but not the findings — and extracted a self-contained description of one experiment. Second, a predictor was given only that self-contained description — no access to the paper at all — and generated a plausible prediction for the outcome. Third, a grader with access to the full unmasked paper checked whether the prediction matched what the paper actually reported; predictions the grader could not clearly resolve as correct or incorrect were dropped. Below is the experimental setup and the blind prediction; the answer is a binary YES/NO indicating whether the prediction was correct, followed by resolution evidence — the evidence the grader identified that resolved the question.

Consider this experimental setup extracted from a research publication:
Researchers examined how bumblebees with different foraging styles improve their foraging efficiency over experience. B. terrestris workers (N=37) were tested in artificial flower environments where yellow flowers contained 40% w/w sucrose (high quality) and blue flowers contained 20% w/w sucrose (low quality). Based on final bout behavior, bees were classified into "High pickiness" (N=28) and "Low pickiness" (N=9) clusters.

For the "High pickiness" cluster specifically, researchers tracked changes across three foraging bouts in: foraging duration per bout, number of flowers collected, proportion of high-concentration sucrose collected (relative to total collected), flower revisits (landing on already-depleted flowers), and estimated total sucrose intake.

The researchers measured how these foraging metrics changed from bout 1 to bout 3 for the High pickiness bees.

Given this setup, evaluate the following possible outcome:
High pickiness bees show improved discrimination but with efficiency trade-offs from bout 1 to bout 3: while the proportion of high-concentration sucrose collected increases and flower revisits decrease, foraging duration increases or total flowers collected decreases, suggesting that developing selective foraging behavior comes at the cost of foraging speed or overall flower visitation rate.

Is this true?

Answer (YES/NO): NO